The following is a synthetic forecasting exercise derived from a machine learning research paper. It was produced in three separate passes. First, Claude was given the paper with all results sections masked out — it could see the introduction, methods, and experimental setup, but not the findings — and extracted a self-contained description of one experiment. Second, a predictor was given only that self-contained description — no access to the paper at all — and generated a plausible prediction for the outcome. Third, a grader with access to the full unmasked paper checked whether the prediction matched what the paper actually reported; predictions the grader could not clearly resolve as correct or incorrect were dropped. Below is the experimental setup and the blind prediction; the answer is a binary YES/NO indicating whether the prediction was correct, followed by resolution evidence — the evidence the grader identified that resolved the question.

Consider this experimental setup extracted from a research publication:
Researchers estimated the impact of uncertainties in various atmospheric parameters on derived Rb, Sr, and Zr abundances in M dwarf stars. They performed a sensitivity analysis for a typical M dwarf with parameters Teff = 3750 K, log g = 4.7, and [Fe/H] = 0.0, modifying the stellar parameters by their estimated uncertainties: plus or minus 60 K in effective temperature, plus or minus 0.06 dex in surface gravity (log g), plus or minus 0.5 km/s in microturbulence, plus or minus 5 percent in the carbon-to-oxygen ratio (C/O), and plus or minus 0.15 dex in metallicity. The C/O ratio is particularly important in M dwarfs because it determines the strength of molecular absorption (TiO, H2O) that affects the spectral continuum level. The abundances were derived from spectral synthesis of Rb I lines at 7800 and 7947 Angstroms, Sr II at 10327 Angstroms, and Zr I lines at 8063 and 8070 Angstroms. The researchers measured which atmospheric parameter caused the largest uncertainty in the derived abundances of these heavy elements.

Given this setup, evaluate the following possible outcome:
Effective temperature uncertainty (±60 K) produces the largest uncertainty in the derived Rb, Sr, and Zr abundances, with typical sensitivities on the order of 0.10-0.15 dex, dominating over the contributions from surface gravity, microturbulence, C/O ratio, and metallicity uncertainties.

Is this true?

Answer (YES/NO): YES